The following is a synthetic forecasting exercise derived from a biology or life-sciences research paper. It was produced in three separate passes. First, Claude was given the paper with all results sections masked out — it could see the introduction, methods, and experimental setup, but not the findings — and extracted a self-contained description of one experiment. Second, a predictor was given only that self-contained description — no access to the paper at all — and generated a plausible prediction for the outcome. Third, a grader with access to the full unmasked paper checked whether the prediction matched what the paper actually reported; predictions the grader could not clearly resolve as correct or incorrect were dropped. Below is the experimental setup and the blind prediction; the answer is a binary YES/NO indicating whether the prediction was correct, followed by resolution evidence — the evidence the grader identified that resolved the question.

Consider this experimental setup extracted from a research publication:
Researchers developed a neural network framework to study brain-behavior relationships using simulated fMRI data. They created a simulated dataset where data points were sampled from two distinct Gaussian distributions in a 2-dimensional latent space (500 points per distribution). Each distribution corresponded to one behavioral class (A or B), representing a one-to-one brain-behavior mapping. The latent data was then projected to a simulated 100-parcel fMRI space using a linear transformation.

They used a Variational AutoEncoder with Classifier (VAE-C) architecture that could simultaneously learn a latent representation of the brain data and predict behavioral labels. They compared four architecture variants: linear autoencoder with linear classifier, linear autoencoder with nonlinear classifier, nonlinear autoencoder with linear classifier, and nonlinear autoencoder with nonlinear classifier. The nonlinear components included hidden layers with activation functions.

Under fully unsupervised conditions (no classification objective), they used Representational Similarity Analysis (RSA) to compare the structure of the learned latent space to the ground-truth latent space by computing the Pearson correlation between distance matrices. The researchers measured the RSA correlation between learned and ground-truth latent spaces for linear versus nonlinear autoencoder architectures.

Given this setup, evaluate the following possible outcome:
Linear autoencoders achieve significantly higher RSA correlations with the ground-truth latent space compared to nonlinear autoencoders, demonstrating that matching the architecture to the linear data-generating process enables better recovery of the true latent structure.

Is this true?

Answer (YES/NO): NO